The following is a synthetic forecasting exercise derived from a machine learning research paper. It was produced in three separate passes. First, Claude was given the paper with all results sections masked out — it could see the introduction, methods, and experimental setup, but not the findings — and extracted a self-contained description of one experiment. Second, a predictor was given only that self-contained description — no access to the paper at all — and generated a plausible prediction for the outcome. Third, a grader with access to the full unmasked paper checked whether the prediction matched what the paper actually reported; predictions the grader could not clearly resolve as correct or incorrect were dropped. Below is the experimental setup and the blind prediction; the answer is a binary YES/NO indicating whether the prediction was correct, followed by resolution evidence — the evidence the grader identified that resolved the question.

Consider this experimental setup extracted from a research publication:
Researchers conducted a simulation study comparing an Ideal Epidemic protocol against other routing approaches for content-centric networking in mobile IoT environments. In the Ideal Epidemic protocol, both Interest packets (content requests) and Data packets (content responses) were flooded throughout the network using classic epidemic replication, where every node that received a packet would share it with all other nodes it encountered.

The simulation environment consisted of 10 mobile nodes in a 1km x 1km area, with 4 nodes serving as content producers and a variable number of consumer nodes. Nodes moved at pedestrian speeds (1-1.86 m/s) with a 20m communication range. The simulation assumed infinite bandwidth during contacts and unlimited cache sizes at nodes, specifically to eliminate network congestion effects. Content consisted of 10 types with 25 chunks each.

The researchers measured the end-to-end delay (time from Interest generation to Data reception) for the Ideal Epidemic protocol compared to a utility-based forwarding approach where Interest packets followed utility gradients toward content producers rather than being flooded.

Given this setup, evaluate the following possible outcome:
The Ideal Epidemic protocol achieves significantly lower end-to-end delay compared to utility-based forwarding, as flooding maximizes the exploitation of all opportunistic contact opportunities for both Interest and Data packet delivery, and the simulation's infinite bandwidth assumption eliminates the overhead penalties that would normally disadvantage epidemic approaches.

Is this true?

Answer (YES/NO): YES